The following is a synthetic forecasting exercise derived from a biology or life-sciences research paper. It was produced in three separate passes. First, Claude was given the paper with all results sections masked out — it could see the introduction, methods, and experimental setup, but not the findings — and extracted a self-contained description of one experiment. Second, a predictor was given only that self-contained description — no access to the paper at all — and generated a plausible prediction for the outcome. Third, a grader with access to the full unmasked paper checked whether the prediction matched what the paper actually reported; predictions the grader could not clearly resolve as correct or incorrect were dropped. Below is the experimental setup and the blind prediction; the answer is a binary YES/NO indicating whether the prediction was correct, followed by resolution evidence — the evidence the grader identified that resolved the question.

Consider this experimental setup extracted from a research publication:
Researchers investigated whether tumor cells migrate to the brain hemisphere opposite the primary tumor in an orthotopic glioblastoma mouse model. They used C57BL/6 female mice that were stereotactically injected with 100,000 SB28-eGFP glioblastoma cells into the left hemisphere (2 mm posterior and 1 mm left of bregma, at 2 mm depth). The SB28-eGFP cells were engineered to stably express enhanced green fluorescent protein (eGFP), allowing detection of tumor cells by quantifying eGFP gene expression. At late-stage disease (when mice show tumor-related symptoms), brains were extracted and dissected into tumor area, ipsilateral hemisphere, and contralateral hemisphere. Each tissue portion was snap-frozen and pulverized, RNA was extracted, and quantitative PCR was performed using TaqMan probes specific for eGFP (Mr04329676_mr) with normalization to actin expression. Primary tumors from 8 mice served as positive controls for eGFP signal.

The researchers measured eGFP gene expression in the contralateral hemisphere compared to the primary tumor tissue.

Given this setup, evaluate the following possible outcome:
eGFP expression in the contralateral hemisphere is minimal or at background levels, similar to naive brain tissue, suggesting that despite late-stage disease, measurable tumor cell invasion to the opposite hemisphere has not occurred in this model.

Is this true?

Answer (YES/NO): YES